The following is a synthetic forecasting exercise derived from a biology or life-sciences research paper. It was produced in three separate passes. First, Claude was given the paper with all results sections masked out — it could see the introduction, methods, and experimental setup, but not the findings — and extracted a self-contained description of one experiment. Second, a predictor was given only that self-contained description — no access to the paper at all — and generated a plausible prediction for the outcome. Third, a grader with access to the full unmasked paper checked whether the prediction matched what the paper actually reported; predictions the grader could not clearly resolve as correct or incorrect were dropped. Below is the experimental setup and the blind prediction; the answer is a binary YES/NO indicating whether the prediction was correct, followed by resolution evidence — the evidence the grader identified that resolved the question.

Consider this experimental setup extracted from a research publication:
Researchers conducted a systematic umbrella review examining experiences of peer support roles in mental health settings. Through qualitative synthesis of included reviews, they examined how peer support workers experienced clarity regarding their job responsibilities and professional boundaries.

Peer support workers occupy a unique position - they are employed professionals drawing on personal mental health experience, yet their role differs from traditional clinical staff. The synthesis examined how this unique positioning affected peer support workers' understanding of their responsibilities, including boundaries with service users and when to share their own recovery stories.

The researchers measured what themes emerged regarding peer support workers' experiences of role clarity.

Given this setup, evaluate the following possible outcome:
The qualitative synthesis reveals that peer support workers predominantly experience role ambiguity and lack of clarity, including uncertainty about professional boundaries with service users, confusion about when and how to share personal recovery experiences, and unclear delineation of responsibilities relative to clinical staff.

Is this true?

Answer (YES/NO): YES